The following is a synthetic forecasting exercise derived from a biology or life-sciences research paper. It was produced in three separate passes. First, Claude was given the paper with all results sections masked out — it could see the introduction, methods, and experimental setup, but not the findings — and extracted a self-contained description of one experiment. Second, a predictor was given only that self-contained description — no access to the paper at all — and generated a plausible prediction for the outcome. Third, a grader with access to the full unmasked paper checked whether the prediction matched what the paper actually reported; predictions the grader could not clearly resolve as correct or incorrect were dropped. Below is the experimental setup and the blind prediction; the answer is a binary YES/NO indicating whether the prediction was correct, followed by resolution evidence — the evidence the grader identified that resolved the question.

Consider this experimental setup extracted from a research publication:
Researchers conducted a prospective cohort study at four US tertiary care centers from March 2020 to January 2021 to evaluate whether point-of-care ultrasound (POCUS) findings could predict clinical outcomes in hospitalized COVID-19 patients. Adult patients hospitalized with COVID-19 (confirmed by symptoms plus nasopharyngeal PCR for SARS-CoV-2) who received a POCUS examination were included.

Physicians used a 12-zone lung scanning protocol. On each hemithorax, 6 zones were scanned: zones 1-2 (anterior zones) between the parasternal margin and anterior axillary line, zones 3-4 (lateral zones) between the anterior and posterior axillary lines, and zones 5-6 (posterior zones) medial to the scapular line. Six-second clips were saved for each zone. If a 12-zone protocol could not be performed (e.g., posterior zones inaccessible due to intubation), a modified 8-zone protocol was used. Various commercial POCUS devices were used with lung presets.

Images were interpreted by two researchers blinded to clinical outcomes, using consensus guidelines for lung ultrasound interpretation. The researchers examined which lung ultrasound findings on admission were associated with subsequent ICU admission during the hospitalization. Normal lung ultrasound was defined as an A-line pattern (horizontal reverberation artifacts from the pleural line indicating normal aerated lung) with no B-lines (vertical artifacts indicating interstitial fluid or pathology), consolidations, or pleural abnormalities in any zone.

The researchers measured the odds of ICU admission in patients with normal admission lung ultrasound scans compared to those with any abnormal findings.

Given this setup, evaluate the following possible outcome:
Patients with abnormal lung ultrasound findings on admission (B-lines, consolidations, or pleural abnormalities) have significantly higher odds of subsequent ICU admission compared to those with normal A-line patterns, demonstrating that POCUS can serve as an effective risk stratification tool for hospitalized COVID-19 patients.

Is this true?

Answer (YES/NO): YES